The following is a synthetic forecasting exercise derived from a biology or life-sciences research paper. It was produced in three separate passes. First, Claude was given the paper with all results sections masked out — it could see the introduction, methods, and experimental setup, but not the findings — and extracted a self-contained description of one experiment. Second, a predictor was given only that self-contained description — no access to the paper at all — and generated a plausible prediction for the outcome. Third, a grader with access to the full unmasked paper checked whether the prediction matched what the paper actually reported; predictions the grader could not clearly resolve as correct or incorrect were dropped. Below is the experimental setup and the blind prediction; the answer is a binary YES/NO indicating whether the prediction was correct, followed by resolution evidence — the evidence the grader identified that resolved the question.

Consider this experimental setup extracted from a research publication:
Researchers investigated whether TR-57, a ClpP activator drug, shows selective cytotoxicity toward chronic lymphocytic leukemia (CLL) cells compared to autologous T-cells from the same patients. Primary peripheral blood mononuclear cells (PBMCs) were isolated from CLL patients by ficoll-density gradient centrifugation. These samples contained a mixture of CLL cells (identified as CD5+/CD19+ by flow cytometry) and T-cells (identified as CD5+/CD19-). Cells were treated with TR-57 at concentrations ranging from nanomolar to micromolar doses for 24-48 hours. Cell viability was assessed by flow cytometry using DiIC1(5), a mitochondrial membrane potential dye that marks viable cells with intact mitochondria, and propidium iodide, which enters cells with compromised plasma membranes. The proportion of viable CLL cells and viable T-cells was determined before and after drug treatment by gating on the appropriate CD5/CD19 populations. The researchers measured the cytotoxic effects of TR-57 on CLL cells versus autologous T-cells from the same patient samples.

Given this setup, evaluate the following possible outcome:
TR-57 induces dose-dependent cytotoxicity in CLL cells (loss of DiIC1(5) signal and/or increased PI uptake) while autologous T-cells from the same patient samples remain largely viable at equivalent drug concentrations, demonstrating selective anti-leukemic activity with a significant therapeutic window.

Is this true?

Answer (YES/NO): YES